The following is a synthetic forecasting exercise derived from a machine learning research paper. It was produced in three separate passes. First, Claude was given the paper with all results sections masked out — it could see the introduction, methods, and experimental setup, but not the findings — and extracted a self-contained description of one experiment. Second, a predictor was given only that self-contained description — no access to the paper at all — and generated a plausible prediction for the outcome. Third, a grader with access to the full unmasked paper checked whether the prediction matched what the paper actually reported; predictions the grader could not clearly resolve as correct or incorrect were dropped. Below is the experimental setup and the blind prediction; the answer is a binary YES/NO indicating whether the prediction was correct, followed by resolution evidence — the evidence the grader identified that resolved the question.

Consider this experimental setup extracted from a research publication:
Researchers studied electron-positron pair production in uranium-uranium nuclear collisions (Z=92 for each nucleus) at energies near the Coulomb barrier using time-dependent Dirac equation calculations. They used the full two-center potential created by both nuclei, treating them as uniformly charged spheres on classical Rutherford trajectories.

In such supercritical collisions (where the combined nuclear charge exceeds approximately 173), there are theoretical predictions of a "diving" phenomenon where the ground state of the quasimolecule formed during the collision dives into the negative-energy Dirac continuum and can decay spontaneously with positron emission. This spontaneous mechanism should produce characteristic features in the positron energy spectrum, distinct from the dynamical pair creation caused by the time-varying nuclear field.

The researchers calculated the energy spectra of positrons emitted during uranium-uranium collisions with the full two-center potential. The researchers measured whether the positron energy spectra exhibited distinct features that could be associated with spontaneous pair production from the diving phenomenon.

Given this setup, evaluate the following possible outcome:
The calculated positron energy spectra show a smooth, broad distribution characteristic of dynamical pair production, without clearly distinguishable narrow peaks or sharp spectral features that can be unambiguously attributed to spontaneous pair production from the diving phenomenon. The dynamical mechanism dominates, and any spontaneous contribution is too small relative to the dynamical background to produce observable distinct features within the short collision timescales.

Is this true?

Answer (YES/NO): YES